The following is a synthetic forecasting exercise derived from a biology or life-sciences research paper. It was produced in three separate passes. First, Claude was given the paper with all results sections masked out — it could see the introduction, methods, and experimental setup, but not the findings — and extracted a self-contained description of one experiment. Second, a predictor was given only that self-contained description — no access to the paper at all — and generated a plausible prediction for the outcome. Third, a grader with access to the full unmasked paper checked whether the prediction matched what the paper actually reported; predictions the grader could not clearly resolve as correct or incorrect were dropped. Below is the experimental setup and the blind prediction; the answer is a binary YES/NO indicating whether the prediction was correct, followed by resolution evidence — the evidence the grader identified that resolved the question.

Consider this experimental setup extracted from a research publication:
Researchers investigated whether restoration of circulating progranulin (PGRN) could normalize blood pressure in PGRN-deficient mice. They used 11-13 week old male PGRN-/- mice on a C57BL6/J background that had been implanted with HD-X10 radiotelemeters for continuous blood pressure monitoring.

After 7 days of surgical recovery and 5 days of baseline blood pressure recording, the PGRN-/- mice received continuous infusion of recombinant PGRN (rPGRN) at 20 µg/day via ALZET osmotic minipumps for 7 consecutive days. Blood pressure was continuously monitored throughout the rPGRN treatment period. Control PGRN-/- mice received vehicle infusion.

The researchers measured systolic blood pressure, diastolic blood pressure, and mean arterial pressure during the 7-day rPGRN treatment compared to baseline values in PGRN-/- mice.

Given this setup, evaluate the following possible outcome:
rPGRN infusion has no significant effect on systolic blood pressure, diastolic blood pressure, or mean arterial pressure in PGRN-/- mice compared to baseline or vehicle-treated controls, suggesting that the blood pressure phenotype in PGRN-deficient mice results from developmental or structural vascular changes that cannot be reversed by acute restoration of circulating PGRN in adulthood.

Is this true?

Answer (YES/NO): NO